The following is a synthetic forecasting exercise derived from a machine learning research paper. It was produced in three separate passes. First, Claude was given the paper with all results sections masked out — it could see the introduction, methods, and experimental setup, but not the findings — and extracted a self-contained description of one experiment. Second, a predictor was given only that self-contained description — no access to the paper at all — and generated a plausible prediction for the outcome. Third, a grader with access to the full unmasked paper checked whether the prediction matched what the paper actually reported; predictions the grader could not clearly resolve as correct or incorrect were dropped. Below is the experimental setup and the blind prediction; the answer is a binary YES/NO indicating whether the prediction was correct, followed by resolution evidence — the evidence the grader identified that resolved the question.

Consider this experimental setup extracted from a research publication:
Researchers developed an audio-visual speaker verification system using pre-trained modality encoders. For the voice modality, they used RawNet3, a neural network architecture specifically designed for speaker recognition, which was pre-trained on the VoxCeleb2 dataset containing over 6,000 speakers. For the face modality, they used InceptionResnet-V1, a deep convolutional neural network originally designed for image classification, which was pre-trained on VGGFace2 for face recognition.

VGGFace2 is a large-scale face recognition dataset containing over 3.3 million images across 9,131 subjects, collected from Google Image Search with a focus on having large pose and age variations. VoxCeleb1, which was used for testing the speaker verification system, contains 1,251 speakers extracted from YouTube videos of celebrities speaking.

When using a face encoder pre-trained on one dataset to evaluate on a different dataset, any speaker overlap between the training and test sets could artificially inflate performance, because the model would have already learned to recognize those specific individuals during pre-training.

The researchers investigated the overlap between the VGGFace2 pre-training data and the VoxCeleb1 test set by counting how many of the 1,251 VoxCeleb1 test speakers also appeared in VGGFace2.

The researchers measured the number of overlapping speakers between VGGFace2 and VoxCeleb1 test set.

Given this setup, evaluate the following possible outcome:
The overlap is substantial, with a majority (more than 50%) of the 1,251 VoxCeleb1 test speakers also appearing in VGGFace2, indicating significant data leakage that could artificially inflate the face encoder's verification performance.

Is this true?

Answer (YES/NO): NO